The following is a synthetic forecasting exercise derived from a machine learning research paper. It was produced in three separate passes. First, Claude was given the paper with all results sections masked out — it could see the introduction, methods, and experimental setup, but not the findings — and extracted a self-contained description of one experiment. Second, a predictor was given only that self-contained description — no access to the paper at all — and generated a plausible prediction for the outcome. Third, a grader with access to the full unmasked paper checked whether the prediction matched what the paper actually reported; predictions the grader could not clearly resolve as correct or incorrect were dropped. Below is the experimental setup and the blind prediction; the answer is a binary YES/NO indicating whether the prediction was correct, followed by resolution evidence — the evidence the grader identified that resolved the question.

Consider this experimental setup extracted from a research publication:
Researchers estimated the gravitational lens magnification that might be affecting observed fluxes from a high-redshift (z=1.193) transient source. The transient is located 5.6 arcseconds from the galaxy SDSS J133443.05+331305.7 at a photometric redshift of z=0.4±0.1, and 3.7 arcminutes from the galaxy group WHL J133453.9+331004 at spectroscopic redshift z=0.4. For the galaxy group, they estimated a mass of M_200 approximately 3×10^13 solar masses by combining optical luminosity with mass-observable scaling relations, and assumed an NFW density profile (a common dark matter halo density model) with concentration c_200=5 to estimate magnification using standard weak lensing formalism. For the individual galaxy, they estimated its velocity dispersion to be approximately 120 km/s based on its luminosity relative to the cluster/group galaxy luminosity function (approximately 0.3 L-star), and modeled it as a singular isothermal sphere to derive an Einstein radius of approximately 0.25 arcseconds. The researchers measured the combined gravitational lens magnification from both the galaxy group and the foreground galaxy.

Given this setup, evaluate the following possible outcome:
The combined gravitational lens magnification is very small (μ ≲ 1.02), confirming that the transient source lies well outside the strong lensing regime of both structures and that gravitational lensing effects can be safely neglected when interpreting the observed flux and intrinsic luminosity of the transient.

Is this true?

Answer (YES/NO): NO